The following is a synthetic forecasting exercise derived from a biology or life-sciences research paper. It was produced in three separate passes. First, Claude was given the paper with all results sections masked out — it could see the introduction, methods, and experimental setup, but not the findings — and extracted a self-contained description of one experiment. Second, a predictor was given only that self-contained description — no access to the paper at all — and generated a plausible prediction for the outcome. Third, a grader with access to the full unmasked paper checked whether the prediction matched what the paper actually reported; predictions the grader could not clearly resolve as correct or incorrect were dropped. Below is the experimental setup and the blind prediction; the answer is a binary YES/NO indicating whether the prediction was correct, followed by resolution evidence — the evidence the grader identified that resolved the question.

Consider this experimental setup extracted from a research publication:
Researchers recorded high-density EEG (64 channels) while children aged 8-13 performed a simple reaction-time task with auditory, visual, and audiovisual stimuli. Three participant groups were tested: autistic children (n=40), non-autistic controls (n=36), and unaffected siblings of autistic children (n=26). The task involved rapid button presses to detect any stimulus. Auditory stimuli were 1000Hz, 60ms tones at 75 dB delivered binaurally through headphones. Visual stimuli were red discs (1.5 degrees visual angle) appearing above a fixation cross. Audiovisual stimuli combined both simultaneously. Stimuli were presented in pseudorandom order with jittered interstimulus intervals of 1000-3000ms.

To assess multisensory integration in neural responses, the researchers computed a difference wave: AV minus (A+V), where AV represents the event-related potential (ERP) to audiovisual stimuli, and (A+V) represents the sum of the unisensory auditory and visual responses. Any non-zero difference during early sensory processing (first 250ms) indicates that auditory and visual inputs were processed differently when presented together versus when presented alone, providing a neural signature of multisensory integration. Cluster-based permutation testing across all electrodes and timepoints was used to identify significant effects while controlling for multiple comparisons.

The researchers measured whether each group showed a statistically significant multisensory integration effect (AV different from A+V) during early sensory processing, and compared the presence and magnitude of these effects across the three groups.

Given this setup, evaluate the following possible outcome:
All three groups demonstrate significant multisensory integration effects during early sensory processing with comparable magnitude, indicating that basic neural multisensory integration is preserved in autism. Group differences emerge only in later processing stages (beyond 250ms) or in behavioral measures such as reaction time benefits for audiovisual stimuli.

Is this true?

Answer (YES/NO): NO